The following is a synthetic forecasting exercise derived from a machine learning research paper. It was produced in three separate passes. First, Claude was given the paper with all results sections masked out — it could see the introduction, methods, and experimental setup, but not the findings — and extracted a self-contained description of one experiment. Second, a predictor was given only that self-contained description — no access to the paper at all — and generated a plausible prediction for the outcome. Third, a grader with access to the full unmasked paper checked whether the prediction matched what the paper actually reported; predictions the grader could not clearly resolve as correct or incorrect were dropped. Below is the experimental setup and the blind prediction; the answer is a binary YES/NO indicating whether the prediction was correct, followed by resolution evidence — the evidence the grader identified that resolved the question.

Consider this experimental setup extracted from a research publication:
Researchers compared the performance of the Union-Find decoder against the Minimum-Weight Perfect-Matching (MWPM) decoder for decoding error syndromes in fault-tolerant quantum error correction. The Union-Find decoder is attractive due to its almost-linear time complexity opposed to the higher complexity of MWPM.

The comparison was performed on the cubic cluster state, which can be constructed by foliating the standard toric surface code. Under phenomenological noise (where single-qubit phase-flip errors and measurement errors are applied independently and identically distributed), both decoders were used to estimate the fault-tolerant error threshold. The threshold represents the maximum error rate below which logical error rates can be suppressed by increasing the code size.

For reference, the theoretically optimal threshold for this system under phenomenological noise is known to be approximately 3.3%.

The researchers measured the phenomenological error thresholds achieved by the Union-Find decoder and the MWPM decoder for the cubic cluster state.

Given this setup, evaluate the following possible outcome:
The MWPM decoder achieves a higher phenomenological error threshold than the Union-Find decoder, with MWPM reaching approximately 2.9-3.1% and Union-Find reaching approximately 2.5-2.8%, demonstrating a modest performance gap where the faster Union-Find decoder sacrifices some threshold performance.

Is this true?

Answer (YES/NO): YES